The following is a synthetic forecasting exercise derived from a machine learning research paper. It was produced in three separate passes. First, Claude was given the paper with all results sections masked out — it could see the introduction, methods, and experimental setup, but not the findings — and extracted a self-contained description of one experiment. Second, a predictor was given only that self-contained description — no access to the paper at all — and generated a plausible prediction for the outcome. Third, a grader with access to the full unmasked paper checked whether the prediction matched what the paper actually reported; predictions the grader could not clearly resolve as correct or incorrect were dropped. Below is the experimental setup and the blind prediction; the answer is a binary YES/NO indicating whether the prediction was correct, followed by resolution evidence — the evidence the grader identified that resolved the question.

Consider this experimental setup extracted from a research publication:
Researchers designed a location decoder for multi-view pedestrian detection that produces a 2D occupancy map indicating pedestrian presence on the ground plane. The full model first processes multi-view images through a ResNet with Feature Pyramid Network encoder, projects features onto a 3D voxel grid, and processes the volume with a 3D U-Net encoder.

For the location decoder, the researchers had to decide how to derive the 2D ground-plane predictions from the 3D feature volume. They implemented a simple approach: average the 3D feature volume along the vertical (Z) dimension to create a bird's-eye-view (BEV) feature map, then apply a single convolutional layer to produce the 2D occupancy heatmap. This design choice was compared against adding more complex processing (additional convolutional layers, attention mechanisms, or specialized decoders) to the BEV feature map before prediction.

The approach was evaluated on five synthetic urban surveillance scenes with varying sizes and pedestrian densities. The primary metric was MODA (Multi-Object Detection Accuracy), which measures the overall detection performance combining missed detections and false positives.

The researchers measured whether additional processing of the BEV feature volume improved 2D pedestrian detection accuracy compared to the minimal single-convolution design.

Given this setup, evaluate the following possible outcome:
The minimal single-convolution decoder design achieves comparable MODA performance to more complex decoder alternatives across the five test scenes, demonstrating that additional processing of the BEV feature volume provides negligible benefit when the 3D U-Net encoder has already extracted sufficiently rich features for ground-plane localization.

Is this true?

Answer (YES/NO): YES